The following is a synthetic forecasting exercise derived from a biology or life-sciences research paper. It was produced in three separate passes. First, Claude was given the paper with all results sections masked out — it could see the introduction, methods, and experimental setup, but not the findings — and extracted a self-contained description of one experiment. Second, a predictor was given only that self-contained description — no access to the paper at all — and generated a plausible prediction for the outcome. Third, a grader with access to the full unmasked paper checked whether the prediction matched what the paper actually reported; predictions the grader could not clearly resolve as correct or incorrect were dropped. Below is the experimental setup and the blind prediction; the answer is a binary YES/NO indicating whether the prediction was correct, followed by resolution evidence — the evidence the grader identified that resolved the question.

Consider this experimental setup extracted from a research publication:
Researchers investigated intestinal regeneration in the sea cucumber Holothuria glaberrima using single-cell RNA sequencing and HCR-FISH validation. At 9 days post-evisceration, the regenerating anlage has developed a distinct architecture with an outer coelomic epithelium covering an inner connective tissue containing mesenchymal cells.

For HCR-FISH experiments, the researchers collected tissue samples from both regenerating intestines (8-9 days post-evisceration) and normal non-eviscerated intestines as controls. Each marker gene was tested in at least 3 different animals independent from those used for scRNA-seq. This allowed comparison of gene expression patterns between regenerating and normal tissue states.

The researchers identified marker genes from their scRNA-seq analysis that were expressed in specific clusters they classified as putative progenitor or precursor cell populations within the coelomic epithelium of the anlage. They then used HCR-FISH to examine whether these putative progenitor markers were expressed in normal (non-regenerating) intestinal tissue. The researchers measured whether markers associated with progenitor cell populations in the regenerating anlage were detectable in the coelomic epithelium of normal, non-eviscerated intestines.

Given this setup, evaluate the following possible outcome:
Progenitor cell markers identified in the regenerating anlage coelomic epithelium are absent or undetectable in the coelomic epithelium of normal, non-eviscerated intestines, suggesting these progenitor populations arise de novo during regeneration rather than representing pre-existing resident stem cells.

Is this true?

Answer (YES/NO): NO